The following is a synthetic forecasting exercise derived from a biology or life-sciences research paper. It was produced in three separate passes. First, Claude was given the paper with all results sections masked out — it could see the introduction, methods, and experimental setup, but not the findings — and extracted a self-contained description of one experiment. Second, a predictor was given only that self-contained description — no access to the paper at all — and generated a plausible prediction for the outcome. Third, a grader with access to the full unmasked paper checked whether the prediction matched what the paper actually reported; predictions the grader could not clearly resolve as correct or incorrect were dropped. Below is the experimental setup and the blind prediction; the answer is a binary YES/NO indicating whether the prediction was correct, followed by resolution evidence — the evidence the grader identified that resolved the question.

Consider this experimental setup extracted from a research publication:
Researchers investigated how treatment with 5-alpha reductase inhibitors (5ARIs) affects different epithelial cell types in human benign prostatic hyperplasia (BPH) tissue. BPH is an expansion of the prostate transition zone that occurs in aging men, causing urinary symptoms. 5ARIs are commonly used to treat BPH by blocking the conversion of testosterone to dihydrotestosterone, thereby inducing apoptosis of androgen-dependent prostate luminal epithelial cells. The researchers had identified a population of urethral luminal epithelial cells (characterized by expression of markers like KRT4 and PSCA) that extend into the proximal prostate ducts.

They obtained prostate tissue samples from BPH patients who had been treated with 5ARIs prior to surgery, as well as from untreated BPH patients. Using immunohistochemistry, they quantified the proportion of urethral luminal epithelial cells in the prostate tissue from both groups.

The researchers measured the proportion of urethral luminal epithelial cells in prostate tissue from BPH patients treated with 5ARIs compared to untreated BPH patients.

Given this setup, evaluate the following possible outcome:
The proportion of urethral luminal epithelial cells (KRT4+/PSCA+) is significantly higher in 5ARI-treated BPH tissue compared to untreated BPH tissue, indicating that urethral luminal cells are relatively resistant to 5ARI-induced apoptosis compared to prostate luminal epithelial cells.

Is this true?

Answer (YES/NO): YES